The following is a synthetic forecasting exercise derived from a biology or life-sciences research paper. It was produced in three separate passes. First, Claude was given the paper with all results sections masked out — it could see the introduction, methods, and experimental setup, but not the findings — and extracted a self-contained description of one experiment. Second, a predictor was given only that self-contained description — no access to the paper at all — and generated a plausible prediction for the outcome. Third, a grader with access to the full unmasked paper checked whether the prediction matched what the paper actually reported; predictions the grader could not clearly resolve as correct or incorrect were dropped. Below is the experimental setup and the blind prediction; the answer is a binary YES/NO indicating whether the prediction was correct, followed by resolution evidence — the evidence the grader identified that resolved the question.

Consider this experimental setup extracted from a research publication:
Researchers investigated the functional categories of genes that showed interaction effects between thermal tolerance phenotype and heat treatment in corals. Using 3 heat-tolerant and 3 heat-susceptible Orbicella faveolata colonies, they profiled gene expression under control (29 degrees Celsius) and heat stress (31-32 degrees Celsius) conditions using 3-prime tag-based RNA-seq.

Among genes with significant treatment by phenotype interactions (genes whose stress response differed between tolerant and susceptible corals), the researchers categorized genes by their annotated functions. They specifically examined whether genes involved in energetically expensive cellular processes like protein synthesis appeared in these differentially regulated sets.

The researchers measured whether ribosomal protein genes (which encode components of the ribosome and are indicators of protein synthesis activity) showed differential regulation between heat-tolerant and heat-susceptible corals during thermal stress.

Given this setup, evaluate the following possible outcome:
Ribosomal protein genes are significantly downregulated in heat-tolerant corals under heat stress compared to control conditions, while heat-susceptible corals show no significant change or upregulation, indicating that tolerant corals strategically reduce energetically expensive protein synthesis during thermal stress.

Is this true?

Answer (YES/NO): YES